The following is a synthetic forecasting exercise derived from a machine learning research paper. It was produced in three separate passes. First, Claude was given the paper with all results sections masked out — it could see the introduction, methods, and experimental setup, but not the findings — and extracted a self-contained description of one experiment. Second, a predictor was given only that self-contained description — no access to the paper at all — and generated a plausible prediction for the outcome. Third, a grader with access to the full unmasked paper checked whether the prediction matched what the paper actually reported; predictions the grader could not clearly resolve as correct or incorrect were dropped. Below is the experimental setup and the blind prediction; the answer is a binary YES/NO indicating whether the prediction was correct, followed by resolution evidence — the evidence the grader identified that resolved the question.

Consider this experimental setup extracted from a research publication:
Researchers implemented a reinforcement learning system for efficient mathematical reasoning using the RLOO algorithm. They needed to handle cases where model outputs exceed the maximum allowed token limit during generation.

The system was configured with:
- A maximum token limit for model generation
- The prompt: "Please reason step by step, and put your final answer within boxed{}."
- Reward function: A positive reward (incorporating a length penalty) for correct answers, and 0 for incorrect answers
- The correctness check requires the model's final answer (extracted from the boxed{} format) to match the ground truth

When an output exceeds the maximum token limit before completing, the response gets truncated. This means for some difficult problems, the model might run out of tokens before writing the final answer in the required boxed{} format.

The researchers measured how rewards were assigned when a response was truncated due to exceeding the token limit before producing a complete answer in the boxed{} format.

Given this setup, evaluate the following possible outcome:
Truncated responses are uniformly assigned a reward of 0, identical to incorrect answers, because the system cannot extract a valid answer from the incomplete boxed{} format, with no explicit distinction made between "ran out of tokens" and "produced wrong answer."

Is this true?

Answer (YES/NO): YES